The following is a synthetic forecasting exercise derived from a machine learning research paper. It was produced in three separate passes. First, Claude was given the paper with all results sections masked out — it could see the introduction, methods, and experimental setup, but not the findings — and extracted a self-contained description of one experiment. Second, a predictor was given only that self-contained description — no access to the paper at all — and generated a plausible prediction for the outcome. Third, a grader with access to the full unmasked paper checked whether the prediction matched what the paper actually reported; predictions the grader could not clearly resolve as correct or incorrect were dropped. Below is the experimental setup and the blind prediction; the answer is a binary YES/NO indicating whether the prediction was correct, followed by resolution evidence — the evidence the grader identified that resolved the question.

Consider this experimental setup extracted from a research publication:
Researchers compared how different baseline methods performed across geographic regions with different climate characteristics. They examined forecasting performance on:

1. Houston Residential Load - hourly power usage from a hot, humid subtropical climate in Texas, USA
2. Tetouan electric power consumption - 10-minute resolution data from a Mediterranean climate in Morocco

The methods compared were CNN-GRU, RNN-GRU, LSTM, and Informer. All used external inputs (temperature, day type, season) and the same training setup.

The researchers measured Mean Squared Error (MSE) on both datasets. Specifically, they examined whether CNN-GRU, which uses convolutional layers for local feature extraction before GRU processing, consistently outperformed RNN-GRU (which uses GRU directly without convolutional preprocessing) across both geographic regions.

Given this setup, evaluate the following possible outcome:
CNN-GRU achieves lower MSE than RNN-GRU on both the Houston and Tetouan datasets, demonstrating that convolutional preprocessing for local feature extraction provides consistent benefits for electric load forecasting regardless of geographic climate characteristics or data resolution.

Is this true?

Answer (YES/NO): YES